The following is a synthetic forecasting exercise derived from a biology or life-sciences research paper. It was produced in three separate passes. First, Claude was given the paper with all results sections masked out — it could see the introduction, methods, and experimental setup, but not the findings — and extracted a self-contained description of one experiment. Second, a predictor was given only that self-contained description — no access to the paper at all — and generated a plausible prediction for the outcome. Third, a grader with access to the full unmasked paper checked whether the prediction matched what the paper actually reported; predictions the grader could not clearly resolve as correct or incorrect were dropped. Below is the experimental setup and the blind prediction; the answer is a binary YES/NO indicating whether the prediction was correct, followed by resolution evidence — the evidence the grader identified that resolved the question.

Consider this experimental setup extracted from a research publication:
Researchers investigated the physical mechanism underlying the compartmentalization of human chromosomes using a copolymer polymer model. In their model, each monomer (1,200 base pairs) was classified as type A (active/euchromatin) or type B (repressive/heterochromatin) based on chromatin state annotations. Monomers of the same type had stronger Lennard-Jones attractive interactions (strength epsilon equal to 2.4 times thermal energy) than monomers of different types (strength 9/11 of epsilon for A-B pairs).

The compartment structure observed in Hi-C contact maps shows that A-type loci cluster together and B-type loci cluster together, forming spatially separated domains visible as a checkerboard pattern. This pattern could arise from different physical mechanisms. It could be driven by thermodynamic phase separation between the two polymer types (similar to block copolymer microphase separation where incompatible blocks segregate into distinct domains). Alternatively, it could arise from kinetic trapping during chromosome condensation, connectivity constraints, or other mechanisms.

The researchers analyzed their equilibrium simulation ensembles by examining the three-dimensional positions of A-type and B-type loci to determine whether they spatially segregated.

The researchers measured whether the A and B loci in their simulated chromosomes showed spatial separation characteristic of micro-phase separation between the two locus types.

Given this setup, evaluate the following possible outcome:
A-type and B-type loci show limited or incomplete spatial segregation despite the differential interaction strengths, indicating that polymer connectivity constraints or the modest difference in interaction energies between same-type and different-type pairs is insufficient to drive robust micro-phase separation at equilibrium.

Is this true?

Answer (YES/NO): NO